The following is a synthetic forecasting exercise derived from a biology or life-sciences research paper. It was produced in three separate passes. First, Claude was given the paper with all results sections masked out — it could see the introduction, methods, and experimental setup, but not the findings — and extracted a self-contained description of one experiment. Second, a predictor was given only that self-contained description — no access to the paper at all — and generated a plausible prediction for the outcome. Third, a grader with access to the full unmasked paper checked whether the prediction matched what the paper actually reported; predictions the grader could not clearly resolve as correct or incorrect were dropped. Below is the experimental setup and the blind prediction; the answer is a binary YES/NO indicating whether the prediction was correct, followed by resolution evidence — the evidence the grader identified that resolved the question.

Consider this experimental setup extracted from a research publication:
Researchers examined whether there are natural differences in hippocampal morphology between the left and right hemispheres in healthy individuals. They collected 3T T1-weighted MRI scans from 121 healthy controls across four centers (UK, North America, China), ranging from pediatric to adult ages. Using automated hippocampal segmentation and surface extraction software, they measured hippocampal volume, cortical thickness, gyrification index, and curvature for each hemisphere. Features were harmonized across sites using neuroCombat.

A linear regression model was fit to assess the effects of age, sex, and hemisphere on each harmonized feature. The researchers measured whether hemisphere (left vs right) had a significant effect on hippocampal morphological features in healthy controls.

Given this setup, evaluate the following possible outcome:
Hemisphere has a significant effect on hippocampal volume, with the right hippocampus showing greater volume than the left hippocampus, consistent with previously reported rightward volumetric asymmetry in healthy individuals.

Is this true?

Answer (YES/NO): NO